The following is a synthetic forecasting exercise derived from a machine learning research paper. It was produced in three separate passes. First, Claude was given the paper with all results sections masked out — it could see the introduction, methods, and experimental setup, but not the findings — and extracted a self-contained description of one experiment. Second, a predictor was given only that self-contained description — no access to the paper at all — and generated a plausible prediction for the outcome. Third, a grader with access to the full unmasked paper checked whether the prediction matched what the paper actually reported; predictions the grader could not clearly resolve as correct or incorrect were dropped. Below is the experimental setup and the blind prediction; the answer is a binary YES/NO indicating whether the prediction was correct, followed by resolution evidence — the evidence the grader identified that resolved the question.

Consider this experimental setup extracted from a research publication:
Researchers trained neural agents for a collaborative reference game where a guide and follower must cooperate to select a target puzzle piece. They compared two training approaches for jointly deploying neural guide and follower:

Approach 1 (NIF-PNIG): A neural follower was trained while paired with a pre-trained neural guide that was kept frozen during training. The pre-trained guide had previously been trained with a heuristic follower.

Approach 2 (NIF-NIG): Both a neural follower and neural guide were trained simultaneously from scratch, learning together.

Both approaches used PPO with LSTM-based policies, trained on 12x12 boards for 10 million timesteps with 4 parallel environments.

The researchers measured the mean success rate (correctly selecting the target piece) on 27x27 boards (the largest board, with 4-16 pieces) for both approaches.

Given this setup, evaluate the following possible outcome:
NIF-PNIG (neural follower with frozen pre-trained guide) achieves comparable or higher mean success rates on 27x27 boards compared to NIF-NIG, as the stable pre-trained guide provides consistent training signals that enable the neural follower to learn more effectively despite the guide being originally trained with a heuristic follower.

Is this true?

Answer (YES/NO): YES